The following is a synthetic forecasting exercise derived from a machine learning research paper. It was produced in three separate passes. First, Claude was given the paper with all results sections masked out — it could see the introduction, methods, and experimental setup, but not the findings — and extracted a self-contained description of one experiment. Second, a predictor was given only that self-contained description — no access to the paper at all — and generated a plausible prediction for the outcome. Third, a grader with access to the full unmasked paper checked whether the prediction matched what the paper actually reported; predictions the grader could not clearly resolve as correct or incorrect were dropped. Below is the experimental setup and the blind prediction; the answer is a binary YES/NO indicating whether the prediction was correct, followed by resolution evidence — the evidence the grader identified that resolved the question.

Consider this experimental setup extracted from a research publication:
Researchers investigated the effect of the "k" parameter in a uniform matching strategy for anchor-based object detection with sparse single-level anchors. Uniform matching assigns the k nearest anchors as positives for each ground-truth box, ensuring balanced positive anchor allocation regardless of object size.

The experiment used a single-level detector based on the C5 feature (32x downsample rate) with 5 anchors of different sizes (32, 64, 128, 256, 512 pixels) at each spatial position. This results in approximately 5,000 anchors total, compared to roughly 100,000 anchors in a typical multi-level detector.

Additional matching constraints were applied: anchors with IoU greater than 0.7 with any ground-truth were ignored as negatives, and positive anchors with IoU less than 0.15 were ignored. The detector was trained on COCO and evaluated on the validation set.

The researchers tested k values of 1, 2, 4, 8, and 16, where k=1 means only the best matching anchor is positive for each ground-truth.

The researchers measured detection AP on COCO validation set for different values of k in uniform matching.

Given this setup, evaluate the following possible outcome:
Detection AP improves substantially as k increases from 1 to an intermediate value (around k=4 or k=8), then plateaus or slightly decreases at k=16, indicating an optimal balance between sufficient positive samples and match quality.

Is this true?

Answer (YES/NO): YES